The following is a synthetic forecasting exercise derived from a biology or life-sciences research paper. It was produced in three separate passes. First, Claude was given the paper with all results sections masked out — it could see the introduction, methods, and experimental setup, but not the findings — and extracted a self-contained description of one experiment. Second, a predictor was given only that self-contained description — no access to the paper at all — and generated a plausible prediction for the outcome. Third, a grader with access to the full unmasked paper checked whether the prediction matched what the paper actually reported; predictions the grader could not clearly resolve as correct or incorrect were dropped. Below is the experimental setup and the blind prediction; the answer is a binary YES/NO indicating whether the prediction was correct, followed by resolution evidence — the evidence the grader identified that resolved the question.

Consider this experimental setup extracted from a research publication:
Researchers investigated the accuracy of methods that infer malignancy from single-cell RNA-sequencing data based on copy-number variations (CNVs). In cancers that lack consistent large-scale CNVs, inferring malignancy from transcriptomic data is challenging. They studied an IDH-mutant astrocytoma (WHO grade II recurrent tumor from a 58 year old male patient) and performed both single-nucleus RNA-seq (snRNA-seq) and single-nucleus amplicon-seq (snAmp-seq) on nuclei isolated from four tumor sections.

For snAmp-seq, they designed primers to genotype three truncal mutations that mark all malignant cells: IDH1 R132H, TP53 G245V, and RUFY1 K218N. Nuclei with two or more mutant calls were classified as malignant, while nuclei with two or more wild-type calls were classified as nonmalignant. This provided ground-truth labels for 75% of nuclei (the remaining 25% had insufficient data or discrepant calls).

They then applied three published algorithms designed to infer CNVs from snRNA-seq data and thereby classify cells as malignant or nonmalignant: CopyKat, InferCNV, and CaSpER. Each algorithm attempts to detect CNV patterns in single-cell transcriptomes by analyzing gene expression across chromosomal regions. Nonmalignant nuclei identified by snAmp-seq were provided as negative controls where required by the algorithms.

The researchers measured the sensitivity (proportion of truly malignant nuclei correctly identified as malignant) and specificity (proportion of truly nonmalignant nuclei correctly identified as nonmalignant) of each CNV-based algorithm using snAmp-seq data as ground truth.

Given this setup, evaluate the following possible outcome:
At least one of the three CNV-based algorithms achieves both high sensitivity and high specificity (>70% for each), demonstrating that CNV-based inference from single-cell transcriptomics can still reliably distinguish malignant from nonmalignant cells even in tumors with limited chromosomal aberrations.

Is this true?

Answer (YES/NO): NO